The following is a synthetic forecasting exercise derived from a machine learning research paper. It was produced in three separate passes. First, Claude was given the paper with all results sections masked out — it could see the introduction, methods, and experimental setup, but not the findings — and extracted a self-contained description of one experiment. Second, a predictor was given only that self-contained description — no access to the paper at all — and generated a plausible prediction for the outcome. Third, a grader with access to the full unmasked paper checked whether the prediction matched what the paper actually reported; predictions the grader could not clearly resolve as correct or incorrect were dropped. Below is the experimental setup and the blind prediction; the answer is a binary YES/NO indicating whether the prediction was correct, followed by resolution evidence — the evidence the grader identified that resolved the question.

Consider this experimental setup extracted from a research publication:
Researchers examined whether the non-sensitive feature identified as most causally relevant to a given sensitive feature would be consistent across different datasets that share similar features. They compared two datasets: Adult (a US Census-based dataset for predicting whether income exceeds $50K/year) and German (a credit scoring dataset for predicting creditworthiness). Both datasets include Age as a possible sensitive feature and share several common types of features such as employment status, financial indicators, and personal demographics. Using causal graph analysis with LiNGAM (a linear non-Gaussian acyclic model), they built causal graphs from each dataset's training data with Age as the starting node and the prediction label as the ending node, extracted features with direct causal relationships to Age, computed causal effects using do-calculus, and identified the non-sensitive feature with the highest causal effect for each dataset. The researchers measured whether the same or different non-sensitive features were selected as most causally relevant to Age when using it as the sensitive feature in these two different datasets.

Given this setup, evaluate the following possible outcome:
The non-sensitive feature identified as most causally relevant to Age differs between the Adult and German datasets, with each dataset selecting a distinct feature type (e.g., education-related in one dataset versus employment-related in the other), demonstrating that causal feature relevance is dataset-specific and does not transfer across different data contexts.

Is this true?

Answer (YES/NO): YES